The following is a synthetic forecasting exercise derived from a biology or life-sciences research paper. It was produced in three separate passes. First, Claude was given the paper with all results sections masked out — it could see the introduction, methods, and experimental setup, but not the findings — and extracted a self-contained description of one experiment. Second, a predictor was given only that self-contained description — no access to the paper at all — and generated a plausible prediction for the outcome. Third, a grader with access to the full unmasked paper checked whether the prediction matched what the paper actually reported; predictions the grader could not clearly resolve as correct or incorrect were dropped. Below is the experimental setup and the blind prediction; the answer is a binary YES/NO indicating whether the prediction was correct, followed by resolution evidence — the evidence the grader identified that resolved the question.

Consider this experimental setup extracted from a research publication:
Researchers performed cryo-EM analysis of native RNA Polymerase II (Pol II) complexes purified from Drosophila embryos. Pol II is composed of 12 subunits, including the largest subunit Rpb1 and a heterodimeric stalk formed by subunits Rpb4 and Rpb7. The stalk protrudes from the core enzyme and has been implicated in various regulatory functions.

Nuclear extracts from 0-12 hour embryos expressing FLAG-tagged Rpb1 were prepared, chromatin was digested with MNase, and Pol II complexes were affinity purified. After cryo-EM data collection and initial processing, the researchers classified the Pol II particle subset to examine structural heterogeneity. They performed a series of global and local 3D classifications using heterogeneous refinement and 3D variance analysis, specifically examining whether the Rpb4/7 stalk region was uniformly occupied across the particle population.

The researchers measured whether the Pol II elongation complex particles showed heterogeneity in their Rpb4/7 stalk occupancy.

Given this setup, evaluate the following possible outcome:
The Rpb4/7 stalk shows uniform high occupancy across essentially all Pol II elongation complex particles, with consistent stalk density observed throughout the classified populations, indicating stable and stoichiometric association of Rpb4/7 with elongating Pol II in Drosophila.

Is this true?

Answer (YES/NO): NO